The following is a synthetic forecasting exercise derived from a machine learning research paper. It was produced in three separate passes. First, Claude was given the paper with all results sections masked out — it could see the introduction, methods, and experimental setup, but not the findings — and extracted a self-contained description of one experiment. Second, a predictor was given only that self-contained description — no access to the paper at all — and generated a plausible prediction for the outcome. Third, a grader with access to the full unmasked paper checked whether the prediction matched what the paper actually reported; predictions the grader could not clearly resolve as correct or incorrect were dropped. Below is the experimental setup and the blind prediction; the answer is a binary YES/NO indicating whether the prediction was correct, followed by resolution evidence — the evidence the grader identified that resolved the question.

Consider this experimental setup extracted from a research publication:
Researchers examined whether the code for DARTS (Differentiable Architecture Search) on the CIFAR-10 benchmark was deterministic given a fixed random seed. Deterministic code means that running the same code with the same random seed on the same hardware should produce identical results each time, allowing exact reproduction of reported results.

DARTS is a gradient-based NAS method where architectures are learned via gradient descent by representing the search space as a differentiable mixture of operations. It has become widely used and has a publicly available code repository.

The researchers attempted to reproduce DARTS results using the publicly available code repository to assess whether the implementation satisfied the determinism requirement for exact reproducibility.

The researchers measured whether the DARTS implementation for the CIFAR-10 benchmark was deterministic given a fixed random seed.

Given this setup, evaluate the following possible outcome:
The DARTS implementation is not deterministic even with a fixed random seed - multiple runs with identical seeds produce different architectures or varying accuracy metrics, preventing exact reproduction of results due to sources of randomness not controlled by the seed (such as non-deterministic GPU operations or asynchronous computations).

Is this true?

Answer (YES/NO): YES